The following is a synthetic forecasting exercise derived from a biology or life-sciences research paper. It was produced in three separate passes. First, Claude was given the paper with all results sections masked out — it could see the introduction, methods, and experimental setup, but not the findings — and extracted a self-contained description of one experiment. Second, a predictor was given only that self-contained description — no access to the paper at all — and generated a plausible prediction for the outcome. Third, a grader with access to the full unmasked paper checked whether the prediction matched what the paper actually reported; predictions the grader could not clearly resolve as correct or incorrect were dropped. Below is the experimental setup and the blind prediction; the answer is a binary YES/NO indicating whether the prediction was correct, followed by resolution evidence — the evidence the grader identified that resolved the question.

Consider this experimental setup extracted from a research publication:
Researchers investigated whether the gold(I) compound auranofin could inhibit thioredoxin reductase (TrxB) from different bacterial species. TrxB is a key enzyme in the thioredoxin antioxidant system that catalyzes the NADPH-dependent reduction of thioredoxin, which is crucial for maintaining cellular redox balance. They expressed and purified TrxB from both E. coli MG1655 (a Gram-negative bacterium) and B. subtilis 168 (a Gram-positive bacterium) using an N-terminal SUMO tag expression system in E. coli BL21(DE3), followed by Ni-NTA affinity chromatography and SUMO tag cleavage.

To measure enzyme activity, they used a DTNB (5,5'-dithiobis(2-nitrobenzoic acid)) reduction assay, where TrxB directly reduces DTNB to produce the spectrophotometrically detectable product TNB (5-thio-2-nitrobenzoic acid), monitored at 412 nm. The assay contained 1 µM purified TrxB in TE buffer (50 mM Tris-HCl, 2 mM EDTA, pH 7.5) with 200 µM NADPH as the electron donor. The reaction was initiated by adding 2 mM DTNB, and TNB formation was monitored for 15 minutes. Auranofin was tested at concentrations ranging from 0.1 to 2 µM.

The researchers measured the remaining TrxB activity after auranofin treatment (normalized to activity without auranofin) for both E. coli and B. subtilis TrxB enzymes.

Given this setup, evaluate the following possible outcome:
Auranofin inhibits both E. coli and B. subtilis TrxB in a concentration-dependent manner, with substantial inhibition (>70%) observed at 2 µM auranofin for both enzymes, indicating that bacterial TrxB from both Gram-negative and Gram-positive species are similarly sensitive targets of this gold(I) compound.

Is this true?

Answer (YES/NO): YES